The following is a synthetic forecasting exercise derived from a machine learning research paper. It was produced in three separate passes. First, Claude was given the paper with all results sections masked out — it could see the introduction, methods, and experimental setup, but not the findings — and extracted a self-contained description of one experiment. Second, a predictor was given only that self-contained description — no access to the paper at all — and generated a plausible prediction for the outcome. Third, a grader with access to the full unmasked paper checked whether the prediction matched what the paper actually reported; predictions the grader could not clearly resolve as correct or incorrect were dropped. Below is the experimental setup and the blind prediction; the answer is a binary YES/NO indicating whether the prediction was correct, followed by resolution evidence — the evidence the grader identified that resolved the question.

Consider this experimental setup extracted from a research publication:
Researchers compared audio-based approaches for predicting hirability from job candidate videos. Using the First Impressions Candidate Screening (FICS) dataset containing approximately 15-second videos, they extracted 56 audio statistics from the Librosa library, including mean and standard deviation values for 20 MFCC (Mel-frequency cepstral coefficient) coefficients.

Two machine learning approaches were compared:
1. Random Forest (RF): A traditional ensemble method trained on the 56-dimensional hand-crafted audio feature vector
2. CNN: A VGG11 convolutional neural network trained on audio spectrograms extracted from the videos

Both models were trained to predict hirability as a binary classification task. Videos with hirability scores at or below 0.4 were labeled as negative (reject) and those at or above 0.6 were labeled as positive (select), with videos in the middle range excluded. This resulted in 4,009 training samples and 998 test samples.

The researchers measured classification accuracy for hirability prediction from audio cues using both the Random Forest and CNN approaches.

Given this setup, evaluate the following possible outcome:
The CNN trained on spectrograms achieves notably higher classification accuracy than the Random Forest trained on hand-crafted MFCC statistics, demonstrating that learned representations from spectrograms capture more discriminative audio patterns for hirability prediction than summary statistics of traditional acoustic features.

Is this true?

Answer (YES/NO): NO